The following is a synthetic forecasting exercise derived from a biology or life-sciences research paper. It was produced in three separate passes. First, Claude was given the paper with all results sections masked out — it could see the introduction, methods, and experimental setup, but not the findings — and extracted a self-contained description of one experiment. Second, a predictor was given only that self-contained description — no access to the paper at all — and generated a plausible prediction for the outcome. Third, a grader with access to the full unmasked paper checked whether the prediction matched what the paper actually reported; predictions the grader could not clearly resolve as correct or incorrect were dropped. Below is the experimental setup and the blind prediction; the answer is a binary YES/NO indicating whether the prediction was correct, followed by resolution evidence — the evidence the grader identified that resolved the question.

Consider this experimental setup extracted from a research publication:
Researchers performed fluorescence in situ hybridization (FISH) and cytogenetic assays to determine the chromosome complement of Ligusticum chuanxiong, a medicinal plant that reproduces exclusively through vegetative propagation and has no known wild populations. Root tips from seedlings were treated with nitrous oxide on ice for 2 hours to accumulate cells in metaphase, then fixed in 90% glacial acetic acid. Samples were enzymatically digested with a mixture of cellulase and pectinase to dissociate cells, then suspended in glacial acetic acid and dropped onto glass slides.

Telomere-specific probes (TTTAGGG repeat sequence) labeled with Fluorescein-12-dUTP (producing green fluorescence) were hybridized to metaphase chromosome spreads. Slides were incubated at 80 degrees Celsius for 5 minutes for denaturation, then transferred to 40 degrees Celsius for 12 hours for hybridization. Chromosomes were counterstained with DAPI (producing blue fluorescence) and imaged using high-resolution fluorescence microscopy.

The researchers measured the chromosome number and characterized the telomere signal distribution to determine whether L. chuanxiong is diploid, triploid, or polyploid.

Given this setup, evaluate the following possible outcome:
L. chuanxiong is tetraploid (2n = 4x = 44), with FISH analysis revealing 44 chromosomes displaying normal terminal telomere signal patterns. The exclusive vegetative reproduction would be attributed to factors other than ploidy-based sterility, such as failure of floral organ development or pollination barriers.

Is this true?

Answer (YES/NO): NO